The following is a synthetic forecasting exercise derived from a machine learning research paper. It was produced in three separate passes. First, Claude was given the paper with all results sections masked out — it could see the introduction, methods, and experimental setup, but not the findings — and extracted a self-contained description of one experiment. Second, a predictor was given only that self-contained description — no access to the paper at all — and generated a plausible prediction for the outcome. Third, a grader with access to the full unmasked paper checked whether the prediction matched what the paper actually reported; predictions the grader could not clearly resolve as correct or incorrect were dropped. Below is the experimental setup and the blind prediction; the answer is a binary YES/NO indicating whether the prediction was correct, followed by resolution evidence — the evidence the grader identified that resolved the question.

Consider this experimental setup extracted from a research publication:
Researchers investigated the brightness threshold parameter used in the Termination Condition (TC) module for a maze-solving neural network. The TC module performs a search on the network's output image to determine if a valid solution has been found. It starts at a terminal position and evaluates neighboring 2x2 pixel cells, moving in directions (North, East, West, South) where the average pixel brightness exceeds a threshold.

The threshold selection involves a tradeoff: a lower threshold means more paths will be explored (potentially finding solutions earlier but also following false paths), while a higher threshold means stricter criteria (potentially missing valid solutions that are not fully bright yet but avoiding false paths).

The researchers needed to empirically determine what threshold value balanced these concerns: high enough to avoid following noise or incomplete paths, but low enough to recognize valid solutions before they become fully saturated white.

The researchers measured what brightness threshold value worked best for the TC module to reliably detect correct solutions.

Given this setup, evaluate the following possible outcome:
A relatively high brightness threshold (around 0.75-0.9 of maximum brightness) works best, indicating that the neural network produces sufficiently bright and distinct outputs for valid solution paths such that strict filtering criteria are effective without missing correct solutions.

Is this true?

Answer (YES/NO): NO